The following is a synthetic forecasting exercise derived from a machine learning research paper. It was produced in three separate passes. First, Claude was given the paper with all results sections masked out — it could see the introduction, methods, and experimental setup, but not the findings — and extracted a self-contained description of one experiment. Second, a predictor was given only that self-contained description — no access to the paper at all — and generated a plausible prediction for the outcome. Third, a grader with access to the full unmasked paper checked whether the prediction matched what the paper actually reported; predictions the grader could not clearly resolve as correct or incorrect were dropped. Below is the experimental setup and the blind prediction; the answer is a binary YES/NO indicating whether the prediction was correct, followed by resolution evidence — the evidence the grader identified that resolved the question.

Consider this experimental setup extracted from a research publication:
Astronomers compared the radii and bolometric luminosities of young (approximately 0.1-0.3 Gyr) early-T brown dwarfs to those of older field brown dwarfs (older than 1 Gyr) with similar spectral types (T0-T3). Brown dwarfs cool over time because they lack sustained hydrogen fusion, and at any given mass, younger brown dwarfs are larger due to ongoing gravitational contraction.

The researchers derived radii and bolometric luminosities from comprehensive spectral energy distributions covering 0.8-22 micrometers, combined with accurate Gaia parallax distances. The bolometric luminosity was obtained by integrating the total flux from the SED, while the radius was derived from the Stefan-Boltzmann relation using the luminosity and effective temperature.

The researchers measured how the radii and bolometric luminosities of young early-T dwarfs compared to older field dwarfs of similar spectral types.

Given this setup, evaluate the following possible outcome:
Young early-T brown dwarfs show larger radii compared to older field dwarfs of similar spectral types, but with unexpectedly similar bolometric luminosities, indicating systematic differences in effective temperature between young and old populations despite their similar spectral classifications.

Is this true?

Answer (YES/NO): YES